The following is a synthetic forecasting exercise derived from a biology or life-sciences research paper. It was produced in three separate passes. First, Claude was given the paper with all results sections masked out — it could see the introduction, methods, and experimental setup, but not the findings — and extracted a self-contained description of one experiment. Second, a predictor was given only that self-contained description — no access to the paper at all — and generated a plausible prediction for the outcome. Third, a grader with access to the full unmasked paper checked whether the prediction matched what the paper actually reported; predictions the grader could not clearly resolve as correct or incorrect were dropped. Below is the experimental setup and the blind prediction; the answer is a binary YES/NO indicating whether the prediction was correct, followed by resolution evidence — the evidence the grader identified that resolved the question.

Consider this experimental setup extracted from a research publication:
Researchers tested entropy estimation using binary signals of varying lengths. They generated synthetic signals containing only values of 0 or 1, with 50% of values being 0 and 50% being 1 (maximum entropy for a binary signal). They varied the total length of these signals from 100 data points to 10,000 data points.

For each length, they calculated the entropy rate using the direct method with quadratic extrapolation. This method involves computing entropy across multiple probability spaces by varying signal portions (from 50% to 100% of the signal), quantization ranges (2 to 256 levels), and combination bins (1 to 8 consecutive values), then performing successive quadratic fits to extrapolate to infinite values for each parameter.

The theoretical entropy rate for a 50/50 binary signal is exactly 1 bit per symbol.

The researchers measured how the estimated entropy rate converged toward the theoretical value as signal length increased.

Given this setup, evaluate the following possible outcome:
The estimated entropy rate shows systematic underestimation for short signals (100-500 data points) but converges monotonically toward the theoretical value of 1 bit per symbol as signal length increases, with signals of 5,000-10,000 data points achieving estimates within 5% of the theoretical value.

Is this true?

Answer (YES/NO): NO